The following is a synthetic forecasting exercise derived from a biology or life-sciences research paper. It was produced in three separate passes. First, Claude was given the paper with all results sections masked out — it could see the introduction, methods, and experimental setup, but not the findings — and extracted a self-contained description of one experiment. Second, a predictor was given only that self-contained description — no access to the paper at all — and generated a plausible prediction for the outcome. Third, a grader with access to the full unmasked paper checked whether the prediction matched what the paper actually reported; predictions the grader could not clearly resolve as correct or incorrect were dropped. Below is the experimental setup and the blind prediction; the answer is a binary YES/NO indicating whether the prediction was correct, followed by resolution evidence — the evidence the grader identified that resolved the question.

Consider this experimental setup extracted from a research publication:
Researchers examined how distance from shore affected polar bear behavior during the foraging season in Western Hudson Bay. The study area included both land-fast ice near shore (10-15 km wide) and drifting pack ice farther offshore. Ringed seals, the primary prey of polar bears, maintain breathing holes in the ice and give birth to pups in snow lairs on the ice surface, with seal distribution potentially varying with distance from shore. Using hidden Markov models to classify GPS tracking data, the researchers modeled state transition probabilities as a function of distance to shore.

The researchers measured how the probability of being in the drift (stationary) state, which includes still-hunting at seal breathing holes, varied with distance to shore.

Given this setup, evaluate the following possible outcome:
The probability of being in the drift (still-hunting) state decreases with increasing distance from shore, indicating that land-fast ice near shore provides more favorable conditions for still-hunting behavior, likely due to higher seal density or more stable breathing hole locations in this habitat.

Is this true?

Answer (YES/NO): NO